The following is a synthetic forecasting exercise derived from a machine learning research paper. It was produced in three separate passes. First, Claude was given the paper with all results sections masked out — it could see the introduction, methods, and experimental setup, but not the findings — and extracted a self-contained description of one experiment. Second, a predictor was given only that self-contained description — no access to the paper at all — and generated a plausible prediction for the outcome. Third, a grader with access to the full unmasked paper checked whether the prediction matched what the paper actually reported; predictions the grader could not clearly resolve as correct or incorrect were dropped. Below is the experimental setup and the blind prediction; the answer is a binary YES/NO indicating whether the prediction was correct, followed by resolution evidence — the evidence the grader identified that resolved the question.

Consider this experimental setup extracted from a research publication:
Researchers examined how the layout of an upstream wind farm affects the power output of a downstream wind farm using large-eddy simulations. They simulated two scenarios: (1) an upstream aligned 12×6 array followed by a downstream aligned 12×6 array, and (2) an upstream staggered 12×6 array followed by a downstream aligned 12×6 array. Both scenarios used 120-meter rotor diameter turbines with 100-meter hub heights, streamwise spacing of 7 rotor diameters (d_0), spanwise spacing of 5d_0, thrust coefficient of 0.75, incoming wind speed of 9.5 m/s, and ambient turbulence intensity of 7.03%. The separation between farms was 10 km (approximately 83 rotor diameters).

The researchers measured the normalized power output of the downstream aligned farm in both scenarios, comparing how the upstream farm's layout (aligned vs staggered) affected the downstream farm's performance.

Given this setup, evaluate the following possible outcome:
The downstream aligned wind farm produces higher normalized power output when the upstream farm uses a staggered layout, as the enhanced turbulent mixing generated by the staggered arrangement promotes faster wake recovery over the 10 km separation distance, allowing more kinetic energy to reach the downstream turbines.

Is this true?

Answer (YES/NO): NO